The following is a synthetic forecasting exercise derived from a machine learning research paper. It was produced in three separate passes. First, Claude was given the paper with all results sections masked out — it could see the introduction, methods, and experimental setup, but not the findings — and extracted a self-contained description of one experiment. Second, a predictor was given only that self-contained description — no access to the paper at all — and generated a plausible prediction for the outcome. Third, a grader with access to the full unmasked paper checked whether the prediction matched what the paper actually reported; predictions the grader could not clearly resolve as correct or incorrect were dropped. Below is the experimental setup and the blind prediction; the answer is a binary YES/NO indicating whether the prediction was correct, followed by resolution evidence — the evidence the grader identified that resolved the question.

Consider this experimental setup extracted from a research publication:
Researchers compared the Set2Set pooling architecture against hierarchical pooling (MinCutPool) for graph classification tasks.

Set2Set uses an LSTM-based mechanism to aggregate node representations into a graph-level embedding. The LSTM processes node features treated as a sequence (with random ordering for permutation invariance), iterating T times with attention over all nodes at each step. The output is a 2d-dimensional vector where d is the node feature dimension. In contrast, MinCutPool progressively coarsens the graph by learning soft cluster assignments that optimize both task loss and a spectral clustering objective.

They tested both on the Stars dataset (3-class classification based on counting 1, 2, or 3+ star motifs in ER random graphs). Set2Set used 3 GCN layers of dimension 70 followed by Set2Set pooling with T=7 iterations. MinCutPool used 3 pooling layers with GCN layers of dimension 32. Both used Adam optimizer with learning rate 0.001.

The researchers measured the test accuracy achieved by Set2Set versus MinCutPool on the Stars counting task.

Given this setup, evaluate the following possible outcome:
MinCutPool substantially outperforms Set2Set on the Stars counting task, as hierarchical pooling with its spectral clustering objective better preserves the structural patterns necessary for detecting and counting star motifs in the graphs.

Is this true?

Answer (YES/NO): NO